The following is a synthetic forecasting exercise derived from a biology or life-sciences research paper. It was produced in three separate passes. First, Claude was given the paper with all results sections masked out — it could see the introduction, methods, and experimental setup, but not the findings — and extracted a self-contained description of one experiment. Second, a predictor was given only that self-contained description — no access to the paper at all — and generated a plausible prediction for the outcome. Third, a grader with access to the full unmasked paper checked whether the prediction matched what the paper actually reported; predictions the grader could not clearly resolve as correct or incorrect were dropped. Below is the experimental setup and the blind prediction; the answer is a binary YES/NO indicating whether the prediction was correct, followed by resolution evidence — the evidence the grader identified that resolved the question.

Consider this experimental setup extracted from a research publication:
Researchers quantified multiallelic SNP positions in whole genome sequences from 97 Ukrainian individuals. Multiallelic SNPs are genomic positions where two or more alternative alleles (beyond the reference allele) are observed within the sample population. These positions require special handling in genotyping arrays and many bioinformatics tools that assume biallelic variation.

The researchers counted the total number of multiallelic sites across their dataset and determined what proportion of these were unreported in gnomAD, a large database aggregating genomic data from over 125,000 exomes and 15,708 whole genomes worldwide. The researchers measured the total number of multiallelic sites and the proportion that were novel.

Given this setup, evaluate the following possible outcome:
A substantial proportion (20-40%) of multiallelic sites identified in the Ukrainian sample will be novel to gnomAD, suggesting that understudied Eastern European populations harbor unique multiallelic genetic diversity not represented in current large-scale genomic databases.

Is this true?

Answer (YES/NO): NO